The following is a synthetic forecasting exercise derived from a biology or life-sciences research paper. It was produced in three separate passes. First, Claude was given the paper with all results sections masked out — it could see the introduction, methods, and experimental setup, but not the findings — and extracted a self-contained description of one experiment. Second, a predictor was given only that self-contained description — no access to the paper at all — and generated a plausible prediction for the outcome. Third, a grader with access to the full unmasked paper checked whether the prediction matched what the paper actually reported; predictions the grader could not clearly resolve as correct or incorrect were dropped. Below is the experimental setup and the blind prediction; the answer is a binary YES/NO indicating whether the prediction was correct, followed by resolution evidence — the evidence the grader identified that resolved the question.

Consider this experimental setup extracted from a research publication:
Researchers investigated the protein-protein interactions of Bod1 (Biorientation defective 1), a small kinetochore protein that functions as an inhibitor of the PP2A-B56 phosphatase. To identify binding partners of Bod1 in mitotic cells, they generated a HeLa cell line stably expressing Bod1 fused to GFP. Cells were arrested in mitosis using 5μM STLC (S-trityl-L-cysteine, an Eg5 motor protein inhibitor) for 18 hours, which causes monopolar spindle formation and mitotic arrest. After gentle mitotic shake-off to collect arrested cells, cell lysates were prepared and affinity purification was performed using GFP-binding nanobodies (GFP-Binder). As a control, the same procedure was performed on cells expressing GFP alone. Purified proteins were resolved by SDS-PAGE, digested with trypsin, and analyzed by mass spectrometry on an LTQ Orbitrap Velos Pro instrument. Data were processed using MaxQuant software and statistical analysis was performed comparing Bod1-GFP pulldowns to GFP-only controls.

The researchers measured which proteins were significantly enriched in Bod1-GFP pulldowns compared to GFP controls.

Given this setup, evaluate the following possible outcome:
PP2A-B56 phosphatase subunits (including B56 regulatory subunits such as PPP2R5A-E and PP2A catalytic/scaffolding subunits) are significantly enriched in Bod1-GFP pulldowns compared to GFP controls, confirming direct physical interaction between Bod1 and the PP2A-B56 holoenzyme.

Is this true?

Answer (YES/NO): NO